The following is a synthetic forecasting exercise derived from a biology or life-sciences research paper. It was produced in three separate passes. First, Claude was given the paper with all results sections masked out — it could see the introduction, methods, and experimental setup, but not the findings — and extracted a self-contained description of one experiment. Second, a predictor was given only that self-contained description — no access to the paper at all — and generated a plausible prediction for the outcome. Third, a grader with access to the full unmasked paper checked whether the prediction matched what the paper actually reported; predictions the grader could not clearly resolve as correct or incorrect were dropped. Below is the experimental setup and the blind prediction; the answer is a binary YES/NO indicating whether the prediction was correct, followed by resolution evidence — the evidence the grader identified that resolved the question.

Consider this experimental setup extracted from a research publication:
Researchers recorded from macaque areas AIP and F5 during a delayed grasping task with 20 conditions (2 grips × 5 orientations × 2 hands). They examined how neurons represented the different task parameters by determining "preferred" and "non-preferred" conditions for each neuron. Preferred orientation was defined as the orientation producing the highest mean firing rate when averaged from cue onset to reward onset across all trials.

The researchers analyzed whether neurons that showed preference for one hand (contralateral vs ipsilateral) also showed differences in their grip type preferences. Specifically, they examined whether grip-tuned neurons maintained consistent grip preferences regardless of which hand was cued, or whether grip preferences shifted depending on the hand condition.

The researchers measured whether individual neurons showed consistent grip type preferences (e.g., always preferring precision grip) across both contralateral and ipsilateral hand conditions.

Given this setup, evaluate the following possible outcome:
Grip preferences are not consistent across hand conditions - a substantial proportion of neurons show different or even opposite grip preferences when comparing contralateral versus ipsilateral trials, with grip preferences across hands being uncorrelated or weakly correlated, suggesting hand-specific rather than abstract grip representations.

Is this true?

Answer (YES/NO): NO